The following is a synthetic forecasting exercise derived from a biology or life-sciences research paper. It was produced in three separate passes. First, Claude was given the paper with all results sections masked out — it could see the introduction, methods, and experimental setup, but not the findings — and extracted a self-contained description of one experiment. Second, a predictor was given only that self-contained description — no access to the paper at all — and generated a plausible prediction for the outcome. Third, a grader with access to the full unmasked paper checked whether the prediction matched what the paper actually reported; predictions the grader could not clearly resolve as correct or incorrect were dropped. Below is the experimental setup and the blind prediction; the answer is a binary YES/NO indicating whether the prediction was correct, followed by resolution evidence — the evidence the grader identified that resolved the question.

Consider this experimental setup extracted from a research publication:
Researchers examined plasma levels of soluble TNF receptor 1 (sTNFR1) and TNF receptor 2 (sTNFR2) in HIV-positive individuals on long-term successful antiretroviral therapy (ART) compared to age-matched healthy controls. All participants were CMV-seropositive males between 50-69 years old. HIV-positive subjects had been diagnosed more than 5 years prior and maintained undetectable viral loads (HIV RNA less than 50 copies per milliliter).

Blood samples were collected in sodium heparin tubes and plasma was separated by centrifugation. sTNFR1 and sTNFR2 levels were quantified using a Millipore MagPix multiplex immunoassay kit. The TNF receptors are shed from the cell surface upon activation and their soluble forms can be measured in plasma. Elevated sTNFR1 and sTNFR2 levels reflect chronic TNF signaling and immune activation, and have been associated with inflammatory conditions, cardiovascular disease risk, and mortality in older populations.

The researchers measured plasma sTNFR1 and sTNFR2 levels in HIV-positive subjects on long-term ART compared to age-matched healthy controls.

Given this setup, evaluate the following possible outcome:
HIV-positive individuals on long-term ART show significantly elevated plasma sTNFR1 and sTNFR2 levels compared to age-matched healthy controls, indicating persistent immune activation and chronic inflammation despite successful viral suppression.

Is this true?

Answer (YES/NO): NO